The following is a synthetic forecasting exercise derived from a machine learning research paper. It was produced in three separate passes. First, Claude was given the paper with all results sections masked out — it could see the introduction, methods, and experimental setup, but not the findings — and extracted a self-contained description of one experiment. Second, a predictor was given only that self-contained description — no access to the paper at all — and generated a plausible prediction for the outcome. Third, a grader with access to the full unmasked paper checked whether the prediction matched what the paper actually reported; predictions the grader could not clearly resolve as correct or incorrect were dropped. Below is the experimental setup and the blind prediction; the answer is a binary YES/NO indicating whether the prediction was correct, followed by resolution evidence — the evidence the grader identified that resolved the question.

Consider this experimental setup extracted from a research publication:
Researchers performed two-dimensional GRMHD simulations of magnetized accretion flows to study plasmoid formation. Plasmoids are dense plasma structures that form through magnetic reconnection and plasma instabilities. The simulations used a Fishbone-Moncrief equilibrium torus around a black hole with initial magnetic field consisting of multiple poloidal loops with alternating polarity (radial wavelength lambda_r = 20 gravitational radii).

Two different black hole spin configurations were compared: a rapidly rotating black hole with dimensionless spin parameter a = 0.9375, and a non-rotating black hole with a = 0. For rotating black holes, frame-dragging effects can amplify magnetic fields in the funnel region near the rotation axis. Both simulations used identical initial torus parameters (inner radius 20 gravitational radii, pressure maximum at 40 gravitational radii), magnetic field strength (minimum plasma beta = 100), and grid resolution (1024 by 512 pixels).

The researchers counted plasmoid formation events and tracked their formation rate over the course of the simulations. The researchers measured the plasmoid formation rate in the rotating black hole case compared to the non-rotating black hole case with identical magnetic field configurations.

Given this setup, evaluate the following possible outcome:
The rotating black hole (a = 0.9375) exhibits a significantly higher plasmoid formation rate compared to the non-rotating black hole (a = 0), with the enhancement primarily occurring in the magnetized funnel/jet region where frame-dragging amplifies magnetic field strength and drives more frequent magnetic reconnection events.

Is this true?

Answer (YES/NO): YES